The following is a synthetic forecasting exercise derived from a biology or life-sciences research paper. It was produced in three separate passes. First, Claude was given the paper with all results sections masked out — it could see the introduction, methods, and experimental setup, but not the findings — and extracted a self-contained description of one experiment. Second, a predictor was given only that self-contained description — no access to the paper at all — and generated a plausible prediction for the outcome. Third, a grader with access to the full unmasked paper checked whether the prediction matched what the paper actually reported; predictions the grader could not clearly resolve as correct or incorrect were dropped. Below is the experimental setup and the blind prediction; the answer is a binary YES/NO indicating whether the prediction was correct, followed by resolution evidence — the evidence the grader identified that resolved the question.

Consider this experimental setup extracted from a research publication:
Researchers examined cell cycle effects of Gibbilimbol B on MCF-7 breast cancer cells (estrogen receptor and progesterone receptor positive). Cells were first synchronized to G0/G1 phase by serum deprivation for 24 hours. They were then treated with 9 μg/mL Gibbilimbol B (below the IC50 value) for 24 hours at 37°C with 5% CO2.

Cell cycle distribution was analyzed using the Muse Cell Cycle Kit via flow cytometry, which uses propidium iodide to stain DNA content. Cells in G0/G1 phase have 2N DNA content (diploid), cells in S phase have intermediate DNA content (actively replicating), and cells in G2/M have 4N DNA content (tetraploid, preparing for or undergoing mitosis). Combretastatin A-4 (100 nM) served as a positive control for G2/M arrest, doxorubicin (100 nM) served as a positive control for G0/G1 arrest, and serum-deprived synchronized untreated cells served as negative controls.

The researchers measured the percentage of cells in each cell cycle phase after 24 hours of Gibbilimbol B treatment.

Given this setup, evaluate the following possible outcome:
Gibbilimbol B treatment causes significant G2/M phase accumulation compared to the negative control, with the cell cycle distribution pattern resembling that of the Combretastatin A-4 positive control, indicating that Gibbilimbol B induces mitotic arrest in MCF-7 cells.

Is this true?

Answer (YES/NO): NO